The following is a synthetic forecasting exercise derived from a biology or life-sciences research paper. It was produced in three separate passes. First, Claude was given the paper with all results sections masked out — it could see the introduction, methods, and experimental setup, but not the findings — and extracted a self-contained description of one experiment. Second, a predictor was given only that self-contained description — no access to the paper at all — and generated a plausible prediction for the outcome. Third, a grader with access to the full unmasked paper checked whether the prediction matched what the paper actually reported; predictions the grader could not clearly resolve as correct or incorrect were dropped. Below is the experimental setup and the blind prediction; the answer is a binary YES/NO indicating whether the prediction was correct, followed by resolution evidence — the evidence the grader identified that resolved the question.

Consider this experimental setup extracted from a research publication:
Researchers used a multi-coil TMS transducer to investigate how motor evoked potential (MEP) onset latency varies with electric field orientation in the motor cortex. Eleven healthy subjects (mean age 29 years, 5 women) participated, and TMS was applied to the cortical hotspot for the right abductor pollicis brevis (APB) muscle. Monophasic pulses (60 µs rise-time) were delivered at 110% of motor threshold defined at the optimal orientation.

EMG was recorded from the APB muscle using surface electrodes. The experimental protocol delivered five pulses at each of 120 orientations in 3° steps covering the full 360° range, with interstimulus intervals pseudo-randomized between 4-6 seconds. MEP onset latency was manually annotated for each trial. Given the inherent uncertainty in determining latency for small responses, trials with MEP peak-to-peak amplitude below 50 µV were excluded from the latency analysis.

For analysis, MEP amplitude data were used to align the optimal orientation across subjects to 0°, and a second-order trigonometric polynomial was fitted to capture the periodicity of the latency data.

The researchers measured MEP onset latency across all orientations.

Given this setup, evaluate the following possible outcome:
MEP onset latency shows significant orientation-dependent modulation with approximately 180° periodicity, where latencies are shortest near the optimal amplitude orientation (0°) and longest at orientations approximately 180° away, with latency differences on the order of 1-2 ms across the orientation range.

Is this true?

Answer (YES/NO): NO